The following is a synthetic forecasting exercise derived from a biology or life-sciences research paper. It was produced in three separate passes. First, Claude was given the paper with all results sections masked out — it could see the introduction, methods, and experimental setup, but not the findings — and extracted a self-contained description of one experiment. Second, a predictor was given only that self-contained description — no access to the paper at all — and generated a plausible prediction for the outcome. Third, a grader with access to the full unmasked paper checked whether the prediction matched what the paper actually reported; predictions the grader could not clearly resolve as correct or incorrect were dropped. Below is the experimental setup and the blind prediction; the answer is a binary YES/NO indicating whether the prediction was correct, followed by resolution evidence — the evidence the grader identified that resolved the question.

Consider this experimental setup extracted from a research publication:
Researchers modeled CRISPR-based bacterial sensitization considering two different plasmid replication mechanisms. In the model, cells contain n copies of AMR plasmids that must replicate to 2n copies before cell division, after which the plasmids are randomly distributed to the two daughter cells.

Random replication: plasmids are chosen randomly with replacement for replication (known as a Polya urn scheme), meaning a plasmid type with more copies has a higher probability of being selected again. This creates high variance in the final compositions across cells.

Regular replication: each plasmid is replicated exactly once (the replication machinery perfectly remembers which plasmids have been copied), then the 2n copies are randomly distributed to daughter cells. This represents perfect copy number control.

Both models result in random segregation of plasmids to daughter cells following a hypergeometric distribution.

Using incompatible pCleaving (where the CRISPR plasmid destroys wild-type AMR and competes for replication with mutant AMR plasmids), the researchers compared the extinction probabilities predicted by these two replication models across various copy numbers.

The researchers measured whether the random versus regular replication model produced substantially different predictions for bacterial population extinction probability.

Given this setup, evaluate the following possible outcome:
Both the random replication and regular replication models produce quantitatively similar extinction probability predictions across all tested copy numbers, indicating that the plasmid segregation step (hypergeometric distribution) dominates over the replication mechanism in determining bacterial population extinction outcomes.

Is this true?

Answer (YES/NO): NO